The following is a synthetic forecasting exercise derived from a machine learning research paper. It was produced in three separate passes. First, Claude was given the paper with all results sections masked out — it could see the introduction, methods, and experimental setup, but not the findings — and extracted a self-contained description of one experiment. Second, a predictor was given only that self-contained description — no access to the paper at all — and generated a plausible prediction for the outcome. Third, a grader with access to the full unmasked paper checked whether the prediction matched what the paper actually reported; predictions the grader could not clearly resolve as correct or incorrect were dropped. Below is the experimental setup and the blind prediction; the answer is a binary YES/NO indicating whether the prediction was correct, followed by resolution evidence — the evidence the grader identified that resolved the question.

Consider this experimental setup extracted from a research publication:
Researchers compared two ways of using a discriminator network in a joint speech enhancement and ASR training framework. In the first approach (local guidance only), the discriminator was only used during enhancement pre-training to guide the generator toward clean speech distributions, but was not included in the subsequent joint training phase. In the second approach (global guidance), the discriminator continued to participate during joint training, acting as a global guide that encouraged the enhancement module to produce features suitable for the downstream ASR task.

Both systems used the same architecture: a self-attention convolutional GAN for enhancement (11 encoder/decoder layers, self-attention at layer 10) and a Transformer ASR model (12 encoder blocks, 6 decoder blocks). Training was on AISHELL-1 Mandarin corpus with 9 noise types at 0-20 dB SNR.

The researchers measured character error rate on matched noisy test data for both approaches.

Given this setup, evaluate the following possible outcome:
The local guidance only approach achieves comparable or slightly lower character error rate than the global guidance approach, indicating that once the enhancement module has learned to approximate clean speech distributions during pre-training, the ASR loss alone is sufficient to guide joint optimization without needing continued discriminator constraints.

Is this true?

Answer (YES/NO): NO